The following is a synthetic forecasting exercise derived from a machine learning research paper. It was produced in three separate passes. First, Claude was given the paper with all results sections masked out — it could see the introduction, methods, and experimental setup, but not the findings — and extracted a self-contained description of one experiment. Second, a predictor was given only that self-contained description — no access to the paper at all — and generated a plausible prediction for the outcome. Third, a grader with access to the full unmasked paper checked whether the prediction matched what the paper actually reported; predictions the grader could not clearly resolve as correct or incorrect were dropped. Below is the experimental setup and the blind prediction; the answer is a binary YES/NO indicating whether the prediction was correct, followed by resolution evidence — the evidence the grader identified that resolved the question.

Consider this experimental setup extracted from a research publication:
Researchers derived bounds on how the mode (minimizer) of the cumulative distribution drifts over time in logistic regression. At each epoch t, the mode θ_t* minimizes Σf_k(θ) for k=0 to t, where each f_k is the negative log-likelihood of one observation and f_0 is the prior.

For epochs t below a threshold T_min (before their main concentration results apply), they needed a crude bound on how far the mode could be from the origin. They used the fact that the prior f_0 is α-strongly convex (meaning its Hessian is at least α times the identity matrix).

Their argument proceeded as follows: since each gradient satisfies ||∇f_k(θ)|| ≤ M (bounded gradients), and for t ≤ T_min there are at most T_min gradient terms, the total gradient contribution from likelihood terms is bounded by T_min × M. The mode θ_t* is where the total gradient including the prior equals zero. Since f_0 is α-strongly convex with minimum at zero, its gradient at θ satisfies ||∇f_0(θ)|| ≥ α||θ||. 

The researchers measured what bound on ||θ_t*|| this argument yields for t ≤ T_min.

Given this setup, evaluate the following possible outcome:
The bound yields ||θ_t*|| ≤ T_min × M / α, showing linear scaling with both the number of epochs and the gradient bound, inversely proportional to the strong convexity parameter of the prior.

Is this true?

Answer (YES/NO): YES